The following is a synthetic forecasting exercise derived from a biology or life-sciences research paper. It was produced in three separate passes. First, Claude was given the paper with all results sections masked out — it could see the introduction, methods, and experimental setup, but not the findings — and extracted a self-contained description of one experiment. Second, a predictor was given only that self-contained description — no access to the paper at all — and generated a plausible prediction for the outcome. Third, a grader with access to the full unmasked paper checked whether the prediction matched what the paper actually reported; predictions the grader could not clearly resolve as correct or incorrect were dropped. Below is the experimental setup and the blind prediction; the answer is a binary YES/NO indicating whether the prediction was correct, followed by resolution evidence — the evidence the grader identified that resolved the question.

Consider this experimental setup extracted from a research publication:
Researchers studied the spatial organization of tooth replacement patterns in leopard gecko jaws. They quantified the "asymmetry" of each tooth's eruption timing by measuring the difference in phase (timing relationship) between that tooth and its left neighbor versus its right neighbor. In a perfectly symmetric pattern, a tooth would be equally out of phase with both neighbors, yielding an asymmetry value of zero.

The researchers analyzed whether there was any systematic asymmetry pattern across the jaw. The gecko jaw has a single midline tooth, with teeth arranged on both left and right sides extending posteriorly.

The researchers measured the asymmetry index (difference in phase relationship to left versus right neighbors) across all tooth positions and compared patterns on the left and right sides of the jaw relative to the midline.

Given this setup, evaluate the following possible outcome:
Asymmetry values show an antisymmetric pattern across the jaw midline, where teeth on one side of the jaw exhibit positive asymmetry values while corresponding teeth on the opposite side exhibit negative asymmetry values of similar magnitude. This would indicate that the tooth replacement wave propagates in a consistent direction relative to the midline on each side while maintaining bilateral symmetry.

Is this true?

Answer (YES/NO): YES